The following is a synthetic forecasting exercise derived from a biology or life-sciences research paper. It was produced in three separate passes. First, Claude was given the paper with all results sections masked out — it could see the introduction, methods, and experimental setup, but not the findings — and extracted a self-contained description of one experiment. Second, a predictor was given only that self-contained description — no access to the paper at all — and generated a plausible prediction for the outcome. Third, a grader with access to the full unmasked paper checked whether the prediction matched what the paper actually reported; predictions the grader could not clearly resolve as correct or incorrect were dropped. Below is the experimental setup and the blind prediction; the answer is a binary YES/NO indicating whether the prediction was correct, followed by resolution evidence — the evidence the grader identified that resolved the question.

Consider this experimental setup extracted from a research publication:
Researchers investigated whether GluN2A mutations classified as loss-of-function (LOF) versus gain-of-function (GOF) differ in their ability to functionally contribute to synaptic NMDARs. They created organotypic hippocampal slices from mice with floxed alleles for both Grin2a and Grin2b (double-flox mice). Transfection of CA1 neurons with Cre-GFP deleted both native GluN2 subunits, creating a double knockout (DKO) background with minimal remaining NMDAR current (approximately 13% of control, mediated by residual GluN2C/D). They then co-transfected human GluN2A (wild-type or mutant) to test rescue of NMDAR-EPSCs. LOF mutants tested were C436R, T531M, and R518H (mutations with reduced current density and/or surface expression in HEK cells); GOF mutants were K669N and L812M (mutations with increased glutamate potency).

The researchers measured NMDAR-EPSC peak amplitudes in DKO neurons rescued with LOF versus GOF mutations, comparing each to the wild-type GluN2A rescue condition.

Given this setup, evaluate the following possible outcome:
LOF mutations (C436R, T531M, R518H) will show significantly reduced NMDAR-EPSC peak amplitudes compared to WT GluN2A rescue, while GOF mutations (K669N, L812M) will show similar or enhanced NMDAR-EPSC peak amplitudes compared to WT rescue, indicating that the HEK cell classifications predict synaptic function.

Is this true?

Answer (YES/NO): NO